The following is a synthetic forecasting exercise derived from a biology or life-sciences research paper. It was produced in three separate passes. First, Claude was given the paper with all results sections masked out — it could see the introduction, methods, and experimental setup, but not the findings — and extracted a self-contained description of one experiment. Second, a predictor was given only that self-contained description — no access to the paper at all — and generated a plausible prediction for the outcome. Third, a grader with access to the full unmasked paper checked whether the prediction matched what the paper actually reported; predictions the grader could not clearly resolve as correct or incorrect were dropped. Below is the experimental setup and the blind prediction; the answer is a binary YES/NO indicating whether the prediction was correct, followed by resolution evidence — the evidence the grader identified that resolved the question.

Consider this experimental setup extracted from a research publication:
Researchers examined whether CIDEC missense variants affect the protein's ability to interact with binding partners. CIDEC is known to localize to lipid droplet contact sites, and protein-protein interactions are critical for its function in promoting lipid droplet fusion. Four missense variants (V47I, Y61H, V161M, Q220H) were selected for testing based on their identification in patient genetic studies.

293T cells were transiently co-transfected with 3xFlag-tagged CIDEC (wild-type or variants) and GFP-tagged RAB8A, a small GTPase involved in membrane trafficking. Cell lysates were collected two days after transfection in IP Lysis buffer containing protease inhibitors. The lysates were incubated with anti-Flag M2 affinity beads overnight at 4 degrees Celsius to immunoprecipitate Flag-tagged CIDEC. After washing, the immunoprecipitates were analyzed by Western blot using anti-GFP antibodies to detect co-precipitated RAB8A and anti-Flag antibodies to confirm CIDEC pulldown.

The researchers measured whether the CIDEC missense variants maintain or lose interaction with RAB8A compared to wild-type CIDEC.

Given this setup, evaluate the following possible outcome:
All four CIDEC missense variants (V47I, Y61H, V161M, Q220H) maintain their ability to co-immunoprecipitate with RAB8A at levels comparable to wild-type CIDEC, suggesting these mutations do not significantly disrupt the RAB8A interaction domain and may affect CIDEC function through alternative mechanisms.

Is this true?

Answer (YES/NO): NO